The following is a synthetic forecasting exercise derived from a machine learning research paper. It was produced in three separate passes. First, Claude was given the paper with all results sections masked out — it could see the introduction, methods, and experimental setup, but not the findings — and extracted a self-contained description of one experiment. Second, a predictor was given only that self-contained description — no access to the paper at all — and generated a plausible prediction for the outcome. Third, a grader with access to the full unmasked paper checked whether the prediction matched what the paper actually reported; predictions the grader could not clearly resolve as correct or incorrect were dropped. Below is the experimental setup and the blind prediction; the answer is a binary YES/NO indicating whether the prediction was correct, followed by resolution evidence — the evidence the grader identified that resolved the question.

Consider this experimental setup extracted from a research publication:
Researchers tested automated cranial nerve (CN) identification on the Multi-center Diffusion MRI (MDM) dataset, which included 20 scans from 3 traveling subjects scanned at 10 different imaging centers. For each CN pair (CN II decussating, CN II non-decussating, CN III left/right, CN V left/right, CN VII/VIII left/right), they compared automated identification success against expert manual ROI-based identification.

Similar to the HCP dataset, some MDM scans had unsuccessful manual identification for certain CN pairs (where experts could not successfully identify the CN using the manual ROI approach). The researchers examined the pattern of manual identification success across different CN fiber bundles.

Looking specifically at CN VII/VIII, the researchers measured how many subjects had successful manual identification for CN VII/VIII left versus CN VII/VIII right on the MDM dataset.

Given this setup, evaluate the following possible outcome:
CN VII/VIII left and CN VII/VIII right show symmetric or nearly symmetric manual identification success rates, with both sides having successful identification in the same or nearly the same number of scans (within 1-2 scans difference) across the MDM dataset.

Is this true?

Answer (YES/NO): NO